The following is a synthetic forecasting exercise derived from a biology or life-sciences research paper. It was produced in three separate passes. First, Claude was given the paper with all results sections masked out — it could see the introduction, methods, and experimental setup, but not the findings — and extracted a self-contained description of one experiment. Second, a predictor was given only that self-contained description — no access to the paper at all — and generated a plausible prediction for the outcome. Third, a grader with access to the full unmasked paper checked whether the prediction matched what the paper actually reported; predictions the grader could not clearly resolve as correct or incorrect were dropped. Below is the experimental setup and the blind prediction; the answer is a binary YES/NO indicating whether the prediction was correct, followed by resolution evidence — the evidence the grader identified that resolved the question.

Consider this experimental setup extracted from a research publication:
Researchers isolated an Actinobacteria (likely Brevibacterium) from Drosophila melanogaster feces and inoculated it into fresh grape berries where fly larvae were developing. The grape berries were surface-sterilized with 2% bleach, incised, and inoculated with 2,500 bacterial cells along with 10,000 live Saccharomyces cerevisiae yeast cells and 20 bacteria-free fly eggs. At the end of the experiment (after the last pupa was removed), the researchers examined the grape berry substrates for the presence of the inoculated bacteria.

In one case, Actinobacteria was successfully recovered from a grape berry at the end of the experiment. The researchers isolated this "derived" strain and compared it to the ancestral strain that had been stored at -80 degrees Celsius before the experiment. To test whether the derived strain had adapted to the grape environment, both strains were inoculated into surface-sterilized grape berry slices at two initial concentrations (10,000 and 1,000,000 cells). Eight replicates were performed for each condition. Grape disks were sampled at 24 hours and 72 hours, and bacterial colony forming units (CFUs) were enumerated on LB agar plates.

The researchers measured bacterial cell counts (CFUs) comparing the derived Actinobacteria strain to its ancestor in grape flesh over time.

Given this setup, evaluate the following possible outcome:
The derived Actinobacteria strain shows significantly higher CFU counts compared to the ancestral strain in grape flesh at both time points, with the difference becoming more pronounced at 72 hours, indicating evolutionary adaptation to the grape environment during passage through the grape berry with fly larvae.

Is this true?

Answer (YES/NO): NO